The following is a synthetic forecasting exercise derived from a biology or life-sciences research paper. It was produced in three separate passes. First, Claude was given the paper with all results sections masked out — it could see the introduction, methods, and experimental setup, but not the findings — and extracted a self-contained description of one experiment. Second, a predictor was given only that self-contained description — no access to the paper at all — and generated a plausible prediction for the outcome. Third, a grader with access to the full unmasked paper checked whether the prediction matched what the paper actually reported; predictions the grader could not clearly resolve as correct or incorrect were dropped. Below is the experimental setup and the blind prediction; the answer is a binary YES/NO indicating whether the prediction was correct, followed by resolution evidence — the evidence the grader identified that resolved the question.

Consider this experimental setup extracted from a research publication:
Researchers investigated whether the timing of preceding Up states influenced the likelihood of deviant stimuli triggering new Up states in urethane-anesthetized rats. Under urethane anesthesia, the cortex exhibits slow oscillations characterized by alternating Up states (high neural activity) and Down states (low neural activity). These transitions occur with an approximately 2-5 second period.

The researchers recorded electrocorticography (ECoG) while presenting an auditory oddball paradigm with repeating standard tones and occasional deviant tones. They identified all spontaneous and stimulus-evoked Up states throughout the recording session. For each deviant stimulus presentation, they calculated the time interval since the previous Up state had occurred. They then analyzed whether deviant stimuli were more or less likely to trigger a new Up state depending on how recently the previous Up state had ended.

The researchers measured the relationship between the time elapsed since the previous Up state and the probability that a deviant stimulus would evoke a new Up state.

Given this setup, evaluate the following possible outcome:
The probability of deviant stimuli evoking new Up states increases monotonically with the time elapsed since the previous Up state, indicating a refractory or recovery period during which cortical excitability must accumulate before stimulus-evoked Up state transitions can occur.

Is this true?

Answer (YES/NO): YES